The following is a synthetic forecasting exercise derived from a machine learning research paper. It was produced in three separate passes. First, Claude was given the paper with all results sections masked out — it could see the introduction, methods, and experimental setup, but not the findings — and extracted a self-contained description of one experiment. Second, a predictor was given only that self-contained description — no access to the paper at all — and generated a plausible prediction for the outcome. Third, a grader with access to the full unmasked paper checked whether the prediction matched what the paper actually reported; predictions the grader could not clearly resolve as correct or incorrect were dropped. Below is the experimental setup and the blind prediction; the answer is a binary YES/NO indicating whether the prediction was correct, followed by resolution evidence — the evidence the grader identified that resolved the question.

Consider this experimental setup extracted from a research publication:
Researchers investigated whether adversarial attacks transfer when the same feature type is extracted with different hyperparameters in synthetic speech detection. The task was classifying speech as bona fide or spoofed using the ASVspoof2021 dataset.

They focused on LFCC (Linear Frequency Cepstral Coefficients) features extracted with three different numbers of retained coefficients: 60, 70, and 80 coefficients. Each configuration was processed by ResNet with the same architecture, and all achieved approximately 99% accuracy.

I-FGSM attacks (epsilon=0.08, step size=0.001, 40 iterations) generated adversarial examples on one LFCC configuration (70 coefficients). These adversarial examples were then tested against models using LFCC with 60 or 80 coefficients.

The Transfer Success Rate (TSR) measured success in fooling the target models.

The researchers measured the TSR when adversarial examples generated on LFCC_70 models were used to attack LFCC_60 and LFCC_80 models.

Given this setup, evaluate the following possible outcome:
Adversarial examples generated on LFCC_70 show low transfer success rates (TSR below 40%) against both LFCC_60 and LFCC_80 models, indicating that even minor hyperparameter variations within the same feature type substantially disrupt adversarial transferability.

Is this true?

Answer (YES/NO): NO